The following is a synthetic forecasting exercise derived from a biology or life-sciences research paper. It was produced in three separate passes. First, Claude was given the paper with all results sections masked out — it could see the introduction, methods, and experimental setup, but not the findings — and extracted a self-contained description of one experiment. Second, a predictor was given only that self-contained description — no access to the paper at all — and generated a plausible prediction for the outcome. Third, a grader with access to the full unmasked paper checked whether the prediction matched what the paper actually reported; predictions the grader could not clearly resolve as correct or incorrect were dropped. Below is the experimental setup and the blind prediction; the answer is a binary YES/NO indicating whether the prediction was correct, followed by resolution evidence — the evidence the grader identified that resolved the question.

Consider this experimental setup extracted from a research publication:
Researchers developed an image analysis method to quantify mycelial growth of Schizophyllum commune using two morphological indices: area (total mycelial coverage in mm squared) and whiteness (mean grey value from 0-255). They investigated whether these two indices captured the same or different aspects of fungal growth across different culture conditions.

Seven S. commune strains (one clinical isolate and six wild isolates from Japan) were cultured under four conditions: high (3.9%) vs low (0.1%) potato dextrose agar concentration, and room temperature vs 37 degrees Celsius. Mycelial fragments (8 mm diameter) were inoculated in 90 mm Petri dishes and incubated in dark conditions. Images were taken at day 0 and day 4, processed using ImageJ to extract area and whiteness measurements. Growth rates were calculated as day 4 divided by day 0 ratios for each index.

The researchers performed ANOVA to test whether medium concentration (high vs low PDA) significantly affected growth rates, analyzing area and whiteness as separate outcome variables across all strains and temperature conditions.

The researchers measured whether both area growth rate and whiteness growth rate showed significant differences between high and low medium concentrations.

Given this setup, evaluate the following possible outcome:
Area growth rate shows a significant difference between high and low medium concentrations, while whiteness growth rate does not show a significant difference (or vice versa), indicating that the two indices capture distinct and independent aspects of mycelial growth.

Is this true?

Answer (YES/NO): NO